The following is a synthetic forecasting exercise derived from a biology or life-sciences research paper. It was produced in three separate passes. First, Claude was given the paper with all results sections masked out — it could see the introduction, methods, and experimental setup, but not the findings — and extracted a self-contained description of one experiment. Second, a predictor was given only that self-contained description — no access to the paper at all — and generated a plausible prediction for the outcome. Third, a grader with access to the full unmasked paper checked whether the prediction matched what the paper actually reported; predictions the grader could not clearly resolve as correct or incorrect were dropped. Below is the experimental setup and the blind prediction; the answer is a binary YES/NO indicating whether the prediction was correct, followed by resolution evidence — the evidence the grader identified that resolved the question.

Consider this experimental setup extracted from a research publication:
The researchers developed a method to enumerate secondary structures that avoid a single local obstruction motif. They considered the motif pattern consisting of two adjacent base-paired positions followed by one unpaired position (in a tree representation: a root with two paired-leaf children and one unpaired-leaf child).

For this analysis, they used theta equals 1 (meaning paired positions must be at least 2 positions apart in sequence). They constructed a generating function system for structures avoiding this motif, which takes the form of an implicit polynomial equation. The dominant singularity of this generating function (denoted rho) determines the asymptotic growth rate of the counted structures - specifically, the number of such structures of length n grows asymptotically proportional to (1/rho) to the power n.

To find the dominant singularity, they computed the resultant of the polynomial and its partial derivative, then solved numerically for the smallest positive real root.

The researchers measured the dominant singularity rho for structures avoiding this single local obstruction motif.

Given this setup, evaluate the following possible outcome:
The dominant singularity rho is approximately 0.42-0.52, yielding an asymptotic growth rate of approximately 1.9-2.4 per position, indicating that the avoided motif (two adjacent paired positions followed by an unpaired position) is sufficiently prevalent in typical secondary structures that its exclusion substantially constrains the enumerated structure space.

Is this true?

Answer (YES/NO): NO